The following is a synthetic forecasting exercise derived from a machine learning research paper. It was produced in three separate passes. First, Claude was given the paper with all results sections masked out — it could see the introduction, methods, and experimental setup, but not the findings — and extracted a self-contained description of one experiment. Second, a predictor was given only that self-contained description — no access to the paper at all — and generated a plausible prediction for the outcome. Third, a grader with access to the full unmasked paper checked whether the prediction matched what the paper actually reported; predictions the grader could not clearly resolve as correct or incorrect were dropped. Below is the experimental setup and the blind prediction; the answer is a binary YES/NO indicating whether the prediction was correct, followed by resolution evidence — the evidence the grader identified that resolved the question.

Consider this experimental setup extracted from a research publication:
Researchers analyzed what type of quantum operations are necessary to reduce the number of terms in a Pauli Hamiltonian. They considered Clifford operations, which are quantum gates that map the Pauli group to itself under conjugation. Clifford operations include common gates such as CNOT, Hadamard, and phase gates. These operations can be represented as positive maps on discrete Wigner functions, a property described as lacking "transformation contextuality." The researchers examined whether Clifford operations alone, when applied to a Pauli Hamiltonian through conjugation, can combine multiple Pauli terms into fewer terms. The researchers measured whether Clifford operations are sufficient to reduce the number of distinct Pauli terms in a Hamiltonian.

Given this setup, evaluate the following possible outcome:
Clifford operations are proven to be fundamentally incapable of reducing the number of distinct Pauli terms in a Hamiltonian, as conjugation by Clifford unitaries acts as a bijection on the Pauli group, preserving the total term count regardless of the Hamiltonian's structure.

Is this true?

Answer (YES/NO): YES